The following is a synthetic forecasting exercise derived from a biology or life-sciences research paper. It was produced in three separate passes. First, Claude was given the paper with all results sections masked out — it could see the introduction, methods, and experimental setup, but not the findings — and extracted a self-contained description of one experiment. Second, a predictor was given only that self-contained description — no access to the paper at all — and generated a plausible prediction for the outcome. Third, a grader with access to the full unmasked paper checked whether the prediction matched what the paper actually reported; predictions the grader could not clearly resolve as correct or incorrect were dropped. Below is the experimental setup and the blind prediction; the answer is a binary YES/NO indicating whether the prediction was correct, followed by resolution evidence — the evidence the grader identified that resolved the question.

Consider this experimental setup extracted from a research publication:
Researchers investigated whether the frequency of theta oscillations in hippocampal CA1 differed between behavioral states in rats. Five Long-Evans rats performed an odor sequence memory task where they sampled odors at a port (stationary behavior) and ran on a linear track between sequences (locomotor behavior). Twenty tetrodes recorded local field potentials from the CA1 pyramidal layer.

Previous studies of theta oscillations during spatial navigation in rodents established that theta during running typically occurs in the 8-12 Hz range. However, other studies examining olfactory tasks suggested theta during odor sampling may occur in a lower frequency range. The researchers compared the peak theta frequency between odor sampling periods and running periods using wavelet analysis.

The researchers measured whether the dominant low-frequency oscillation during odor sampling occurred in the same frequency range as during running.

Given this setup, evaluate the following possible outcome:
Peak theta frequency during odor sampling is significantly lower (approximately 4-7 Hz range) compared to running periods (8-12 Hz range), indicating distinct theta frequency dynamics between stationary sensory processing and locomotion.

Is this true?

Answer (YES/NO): YES